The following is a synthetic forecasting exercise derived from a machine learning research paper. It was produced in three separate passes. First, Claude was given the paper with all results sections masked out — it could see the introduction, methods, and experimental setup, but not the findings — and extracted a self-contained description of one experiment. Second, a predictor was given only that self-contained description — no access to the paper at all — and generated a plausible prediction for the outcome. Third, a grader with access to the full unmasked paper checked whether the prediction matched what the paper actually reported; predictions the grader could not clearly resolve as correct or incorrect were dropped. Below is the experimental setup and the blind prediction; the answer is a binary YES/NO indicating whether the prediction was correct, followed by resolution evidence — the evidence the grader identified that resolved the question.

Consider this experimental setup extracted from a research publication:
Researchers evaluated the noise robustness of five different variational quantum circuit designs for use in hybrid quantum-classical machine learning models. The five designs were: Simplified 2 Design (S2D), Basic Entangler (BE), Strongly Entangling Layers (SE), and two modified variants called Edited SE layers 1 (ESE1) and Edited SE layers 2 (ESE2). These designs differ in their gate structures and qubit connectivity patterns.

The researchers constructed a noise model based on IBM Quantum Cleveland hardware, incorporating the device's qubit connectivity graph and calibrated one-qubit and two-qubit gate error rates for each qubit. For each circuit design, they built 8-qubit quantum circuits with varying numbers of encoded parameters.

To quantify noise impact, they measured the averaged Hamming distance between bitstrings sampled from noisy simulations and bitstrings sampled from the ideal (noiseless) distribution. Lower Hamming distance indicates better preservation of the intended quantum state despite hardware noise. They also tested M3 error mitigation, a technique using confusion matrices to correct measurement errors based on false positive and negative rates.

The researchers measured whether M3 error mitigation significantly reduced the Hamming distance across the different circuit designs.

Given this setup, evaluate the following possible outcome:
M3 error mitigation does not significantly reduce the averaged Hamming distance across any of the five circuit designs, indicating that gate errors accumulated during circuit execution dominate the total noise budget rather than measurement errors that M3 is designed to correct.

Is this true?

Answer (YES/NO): YES